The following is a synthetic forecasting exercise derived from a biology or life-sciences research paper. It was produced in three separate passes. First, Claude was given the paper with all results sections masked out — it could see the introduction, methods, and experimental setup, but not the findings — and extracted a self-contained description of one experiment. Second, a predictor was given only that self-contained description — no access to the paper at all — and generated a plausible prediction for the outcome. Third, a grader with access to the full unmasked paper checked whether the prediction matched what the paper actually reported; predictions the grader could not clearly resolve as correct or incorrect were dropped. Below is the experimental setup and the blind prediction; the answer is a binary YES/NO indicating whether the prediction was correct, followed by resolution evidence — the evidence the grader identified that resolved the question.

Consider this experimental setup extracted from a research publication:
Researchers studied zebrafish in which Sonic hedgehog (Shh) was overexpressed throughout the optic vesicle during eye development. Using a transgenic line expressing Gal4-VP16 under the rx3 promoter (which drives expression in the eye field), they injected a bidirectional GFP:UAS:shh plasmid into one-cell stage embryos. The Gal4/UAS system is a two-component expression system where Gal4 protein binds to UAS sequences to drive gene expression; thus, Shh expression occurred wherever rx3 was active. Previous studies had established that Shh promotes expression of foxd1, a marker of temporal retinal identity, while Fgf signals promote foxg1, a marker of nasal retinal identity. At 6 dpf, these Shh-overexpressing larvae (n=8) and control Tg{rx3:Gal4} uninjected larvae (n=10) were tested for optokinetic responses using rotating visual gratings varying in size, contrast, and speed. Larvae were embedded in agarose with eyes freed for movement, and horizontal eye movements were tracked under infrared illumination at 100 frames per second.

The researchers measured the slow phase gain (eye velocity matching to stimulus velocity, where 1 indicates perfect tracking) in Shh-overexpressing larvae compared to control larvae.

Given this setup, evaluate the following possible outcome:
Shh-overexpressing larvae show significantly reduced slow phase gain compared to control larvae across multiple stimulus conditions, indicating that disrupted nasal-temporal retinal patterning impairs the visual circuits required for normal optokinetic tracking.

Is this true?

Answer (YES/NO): NO